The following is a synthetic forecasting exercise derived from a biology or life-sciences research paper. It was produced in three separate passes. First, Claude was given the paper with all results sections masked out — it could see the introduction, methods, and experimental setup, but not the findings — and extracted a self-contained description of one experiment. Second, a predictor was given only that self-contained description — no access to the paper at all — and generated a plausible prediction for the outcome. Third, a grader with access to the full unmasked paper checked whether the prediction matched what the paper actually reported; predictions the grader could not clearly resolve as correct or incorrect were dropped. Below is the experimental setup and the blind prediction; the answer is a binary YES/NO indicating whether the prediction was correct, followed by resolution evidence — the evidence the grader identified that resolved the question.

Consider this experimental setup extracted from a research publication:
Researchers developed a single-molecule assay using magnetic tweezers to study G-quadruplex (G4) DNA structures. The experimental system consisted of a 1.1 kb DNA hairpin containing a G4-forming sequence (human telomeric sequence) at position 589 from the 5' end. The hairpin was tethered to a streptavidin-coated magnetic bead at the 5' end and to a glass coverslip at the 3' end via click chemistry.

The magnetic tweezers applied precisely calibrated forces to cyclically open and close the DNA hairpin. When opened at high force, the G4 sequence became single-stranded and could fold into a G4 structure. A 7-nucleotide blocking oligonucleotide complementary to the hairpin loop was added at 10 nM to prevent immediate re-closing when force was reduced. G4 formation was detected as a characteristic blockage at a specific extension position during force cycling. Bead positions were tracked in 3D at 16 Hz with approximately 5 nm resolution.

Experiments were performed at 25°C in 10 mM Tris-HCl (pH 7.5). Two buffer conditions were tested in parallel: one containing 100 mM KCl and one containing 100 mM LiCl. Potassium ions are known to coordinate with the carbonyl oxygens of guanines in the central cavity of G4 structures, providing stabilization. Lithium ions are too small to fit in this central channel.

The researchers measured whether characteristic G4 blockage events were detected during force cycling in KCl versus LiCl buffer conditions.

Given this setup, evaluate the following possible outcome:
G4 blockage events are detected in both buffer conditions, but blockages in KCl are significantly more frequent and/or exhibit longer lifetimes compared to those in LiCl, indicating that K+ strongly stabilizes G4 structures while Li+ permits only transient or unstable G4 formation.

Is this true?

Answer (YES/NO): NO